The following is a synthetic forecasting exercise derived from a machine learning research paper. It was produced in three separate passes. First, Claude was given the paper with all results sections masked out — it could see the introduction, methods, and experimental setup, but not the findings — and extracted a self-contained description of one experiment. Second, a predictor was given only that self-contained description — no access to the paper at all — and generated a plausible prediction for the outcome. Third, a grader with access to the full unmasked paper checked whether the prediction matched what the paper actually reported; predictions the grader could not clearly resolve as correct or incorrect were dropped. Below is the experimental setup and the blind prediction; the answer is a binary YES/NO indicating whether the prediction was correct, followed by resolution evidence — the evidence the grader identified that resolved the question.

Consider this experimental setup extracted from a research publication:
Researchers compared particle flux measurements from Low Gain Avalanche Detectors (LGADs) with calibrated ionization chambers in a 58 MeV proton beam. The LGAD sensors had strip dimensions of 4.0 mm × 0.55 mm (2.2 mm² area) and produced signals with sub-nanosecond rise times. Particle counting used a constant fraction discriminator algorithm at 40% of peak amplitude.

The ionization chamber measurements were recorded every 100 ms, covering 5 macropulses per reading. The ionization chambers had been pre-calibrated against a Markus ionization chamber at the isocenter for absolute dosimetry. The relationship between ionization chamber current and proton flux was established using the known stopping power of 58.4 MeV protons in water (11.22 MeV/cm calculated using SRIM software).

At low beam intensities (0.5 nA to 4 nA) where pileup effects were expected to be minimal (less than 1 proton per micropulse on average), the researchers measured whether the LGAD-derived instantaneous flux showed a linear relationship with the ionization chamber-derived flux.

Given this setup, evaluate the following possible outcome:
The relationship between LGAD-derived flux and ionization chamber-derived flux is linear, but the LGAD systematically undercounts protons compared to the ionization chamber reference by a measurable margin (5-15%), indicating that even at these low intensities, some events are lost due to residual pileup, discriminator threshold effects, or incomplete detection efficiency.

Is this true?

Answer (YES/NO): YES